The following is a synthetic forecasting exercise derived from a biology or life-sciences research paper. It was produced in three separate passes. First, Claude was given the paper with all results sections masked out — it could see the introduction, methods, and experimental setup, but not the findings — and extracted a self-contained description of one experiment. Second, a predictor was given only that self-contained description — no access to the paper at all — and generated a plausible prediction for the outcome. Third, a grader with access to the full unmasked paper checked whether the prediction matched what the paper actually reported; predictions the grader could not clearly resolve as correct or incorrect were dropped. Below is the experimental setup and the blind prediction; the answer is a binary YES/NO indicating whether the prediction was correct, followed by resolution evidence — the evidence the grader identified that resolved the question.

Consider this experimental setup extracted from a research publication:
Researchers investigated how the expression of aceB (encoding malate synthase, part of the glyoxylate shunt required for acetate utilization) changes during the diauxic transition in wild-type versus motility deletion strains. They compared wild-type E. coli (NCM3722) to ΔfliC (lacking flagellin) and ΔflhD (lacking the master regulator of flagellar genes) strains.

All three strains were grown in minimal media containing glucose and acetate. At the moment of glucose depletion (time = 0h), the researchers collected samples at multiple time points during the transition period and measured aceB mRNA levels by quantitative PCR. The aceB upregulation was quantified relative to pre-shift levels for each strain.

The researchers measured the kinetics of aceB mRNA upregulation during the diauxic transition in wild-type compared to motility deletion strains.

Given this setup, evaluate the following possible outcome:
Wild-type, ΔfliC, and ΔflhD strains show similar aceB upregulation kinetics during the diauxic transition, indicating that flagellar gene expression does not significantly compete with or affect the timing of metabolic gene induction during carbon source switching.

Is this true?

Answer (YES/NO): NO